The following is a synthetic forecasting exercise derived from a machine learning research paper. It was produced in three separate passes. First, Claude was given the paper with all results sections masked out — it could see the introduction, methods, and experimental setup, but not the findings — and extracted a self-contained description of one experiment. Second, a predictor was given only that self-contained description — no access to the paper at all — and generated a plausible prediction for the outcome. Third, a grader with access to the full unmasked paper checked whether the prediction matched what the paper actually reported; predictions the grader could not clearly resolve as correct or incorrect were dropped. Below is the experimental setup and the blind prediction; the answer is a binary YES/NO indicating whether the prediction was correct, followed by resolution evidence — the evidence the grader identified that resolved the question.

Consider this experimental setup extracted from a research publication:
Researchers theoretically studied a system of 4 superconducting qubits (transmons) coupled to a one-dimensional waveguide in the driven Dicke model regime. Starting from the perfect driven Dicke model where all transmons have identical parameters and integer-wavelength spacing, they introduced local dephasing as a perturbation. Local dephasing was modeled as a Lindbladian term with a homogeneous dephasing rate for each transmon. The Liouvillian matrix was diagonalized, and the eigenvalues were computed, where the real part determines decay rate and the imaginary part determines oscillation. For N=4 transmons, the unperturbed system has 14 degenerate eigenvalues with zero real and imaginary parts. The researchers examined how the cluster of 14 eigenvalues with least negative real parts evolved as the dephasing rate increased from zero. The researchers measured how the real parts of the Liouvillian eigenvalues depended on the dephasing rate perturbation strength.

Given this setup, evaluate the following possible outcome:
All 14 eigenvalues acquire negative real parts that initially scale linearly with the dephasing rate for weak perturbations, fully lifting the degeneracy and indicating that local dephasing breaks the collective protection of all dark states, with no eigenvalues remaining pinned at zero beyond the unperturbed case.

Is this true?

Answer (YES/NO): NO